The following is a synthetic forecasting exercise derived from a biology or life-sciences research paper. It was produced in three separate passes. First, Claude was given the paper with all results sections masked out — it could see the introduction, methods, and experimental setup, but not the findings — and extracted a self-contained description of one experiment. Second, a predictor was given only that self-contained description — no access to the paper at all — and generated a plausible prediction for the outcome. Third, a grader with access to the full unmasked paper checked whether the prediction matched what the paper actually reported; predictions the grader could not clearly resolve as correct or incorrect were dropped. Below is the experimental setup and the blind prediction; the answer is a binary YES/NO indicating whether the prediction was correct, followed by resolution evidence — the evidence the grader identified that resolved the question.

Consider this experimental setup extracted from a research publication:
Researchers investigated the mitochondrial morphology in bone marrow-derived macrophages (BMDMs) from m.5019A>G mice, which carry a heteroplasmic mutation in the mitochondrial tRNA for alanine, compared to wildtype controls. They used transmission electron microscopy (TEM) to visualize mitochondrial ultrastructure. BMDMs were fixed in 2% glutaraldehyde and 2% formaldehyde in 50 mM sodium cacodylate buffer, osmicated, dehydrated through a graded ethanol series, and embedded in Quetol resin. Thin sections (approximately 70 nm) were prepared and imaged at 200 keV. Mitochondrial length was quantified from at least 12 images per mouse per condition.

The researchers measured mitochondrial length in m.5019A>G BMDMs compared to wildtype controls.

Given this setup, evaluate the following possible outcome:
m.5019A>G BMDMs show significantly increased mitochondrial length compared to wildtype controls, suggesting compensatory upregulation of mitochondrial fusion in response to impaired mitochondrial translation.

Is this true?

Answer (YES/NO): YES